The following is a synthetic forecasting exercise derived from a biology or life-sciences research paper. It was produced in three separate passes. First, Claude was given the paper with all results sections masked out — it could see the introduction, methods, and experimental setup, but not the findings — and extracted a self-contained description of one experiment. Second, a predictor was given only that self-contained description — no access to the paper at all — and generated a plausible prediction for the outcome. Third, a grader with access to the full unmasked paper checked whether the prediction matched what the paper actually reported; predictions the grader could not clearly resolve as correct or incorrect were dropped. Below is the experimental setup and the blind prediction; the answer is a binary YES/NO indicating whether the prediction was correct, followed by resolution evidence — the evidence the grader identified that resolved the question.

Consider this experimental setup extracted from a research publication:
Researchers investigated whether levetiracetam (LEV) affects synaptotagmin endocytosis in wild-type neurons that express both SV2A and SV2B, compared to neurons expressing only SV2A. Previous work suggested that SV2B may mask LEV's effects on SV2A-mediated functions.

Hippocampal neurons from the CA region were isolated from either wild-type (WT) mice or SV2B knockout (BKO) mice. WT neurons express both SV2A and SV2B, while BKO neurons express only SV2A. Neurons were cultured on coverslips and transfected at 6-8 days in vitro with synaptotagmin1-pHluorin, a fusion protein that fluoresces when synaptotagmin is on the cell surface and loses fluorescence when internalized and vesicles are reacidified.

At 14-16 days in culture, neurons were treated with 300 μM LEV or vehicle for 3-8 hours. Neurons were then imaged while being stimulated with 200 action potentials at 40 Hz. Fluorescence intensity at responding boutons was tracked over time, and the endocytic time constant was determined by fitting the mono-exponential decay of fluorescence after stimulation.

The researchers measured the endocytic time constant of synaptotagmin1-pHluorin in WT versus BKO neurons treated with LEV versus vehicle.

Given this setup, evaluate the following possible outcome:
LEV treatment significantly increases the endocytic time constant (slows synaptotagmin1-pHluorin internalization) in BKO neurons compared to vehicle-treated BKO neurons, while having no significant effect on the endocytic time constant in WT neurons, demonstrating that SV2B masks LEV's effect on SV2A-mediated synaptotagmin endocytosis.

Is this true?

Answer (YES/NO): YES